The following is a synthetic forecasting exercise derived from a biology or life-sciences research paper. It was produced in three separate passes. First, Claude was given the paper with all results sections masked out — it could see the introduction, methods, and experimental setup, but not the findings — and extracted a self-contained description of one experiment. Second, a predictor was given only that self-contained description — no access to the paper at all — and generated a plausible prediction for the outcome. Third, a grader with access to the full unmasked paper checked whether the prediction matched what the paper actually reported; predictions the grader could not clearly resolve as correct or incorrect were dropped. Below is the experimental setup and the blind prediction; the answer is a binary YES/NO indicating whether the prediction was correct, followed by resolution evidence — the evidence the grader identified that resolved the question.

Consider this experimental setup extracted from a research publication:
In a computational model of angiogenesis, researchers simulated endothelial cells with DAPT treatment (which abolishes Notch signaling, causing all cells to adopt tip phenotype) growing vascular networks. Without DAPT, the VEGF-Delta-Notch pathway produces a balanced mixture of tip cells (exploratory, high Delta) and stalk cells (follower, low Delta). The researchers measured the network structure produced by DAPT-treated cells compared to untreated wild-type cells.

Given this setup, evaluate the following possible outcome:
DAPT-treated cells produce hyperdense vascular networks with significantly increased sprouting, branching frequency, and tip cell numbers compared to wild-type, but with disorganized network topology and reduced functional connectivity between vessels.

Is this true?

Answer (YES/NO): NO